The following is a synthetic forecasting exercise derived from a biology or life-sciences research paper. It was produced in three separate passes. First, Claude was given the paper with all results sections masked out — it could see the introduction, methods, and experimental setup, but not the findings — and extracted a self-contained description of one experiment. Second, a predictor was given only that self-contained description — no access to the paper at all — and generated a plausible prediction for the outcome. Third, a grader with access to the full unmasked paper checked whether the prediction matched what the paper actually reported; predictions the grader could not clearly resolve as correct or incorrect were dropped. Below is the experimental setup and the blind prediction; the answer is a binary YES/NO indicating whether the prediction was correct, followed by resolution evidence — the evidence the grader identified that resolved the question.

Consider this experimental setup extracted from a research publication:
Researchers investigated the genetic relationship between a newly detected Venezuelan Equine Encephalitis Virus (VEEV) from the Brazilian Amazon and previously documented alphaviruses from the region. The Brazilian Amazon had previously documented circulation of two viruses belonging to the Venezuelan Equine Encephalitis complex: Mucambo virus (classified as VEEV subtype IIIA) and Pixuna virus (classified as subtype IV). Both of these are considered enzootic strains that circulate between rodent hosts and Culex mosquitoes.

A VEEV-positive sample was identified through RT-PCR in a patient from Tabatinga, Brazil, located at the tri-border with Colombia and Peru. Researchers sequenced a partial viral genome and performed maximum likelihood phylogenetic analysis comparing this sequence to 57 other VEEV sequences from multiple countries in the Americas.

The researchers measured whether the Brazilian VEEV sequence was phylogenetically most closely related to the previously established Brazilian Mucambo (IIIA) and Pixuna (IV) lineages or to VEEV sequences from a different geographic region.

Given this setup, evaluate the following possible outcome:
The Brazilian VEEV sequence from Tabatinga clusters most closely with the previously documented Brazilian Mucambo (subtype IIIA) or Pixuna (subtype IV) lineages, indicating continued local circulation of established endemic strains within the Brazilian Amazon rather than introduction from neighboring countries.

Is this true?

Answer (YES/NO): NO